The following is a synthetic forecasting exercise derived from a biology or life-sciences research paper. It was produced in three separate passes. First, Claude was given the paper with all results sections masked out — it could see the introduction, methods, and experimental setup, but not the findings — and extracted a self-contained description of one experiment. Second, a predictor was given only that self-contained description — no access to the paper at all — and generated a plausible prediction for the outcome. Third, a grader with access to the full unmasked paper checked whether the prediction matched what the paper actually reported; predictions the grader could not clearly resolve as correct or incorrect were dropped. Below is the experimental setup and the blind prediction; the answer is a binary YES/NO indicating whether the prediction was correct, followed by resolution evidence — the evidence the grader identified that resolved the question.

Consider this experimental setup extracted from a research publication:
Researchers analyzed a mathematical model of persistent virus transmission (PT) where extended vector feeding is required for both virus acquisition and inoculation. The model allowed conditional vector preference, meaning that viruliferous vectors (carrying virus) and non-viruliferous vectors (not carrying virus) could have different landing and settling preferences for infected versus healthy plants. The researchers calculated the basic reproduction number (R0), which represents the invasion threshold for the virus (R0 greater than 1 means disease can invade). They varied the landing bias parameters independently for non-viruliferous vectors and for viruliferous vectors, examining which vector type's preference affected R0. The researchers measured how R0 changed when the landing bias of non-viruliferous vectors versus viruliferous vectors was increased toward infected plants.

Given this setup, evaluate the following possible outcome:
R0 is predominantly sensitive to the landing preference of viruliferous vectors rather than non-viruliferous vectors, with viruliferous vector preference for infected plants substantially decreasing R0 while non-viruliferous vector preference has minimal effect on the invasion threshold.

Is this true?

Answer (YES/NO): NO